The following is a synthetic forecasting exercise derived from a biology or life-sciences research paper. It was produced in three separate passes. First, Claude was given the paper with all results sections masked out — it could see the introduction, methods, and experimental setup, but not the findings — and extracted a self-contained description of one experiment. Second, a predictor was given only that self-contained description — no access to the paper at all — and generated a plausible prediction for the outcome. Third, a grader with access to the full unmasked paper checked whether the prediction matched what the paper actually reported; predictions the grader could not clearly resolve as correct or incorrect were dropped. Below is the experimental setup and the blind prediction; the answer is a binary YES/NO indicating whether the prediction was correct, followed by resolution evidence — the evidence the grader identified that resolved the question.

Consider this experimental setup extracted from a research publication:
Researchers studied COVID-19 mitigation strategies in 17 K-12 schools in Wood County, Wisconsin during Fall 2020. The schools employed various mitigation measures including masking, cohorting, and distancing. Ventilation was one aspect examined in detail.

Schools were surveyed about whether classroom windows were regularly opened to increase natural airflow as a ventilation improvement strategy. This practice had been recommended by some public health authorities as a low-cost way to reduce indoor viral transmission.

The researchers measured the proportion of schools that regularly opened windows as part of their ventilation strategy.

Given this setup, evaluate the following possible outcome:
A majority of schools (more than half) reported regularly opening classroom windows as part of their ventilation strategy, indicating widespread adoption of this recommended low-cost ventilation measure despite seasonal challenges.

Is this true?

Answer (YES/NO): NO